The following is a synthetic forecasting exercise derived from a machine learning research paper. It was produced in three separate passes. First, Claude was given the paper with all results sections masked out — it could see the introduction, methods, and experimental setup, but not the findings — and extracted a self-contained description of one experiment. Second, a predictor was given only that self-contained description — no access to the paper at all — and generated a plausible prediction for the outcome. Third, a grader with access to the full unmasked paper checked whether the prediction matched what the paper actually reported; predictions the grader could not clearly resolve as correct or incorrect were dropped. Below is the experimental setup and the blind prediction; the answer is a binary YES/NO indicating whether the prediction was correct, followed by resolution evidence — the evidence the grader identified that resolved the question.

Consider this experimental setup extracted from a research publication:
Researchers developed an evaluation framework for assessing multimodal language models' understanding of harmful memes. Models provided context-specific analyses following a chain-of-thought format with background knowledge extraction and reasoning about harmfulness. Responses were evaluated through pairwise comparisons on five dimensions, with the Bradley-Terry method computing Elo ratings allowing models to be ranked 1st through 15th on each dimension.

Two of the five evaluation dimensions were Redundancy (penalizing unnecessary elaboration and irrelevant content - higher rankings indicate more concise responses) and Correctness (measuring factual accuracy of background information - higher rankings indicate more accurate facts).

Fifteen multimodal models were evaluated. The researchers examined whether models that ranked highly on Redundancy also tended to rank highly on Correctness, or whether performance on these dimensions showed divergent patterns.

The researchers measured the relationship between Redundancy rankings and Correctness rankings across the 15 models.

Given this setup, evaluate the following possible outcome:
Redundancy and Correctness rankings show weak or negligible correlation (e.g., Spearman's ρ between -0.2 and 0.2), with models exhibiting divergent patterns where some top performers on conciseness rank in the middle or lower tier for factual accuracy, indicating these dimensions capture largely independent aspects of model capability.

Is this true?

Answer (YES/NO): NO